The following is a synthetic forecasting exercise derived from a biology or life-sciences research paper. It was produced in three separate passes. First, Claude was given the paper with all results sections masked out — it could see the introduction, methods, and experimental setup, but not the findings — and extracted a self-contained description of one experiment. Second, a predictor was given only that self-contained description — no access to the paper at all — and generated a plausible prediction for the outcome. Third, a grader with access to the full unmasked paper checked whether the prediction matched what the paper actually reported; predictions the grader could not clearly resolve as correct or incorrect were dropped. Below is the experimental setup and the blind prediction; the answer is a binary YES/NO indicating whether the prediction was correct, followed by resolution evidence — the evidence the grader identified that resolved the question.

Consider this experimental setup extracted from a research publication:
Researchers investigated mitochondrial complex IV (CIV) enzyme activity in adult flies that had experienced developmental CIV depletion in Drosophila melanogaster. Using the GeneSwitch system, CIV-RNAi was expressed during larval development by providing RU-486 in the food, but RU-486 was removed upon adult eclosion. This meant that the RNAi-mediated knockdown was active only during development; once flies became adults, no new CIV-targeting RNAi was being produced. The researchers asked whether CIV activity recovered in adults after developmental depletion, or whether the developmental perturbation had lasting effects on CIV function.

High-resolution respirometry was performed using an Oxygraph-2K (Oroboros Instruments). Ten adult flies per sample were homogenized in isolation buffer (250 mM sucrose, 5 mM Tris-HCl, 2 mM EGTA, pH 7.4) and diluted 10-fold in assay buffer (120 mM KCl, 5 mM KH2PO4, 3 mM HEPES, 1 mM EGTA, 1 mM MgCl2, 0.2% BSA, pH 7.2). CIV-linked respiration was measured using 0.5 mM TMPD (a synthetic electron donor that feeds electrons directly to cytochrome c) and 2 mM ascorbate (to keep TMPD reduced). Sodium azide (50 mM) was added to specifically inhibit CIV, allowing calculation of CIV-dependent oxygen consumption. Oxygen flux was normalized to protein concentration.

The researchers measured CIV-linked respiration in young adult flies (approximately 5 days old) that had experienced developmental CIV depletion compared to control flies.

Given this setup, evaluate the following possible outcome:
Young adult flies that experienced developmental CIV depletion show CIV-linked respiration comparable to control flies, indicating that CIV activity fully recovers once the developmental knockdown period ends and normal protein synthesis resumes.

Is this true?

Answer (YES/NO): YES